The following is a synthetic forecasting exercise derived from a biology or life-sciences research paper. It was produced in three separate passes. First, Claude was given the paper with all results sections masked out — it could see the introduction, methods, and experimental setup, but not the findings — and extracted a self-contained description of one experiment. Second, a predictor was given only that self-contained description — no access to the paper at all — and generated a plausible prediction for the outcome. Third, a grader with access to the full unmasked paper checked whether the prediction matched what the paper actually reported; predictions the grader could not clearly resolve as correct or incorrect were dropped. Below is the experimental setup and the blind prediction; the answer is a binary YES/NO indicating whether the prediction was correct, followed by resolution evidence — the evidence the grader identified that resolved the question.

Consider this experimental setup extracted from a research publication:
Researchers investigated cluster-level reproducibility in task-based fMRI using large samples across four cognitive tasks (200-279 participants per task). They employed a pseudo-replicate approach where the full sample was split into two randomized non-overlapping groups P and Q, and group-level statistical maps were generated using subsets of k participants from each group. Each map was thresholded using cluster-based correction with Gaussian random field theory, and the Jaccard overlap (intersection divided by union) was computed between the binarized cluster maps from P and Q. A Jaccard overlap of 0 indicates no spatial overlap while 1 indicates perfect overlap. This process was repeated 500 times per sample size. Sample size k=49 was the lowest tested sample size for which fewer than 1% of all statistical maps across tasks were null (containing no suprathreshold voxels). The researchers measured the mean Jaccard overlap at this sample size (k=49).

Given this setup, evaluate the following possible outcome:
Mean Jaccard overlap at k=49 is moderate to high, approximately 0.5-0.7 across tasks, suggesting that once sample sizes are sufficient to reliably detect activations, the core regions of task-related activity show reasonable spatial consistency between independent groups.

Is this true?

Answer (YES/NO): NO